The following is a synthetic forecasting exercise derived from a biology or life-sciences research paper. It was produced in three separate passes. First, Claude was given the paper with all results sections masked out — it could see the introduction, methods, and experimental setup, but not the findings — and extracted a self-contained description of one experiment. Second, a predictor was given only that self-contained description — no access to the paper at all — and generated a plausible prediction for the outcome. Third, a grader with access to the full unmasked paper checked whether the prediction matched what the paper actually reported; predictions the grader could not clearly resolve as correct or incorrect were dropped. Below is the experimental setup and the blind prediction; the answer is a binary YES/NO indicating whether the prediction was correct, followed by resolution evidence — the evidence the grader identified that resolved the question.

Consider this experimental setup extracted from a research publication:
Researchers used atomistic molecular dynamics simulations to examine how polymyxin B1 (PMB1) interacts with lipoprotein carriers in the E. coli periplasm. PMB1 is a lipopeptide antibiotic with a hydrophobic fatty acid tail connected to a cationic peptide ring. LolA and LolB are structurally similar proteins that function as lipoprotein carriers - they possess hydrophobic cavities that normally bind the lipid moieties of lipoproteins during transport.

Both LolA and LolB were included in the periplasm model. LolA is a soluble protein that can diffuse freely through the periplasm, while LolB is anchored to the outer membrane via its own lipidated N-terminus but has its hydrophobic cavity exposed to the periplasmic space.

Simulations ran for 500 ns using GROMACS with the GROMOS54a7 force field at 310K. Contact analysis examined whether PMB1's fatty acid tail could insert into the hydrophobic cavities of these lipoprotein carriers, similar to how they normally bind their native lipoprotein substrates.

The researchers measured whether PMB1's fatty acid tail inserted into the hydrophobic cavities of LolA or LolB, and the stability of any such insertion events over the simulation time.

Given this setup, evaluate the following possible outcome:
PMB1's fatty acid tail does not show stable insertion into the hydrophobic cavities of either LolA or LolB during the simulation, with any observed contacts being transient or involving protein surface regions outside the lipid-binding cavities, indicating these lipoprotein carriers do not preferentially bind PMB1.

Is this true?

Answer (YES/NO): NO